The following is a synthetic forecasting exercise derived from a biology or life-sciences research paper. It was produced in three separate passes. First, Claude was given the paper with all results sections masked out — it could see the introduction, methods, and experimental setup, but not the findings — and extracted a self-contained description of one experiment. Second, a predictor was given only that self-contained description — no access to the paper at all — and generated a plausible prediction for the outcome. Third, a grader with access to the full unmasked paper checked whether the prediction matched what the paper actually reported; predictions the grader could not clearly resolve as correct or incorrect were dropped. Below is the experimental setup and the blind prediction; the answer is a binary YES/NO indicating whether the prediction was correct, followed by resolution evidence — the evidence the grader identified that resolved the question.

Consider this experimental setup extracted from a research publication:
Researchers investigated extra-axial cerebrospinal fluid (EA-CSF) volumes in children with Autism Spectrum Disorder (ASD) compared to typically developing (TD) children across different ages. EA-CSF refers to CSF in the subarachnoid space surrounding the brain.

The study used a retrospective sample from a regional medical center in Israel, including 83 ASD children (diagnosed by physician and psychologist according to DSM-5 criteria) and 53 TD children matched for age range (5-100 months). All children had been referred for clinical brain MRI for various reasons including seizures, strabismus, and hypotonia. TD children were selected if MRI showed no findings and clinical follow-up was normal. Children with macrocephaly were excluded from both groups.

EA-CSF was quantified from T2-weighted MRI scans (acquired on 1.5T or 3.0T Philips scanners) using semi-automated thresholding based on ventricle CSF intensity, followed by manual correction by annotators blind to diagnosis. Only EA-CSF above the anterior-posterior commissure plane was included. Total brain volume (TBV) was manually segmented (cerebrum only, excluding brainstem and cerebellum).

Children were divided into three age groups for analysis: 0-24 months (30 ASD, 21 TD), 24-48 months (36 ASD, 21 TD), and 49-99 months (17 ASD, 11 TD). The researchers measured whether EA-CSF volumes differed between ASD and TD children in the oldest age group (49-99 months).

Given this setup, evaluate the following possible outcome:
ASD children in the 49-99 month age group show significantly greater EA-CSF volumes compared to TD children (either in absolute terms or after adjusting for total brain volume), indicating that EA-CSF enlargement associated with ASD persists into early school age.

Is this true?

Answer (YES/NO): NO